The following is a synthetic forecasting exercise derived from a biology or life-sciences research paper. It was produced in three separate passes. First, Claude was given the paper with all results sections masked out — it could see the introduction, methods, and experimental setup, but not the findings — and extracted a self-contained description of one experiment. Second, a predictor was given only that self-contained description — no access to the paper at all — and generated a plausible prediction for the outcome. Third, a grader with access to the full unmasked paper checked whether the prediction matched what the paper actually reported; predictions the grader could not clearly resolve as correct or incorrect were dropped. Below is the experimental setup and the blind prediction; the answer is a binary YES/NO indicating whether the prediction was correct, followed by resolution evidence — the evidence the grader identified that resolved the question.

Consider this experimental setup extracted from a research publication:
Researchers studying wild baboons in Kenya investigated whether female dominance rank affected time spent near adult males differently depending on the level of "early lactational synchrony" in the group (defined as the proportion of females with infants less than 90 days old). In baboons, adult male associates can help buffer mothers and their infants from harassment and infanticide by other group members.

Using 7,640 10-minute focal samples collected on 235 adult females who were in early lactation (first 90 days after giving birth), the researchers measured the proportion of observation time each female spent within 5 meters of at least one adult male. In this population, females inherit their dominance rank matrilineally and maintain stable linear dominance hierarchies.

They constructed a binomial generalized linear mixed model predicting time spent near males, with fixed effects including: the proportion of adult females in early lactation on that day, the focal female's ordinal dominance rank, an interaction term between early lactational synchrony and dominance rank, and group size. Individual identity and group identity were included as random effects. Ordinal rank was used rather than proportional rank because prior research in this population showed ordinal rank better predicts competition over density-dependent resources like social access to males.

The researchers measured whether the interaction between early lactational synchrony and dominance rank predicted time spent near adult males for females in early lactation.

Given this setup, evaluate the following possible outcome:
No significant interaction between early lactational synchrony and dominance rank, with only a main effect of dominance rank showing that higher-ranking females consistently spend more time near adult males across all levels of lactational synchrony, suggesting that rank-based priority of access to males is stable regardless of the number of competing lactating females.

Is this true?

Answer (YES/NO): NO